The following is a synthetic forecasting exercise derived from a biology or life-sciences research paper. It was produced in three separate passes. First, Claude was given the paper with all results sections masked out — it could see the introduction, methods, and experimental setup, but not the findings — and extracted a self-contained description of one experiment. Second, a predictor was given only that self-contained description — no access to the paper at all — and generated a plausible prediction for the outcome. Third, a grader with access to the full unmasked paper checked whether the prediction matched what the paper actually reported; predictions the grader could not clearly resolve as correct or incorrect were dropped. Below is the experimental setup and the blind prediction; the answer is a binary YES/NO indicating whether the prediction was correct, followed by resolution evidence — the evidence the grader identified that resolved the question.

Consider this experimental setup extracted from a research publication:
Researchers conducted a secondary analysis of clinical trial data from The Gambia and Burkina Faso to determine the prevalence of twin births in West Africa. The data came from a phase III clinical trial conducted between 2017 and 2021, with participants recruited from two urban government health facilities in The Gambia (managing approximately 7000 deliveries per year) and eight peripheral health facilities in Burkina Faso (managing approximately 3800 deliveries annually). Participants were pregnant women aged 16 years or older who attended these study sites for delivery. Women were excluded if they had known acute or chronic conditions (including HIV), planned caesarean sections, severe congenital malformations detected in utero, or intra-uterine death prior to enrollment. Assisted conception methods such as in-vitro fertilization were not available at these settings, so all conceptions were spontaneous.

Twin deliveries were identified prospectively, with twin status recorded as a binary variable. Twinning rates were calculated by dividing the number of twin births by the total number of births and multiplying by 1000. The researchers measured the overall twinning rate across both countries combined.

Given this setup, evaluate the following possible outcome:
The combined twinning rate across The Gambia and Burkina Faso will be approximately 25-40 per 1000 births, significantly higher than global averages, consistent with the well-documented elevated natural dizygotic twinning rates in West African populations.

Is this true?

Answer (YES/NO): YES